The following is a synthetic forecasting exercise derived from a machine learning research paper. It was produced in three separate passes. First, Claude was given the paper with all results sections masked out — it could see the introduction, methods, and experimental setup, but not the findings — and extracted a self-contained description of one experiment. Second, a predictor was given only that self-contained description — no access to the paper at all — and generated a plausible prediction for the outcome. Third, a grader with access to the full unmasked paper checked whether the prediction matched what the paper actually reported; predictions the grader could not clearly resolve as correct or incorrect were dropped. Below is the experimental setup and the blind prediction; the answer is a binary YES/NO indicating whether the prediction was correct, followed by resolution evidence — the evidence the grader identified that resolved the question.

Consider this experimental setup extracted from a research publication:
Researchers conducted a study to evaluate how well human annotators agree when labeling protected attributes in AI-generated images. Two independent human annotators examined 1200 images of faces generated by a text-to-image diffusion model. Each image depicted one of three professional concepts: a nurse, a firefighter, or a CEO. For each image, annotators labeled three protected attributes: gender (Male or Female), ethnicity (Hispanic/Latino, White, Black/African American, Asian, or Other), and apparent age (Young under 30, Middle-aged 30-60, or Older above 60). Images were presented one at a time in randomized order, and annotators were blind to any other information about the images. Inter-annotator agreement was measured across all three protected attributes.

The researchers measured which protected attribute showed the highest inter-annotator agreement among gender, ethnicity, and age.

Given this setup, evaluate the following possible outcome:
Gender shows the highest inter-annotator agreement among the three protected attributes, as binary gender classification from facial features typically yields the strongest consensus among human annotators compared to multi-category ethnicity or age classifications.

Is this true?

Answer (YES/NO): YES